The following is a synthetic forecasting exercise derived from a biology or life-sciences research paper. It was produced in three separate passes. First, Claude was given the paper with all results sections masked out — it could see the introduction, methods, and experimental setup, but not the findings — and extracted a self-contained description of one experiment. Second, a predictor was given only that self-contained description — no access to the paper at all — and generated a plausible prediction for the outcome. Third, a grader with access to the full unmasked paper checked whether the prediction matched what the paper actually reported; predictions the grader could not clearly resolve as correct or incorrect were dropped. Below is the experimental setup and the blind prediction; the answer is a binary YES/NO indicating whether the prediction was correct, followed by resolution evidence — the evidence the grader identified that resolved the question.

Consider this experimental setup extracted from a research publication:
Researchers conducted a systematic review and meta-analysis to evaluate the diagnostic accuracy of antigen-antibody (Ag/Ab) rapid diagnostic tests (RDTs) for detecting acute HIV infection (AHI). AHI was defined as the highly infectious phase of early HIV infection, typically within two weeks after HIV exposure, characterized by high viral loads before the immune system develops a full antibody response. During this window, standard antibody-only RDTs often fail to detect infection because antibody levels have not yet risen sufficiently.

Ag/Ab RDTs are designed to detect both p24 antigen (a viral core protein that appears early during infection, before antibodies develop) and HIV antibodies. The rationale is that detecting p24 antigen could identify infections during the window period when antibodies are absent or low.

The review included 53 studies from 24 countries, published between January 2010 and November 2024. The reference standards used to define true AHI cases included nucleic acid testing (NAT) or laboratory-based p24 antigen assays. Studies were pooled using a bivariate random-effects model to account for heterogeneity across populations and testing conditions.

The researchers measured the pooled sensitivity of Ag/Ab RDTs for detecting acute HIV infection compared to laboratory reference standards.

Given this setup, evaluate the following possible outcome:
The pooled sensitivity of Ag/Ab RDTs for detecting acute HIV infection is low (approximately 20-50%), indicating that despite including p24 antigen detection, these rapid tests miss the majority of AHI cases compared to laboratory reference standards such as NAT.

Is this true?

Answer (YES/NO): YES